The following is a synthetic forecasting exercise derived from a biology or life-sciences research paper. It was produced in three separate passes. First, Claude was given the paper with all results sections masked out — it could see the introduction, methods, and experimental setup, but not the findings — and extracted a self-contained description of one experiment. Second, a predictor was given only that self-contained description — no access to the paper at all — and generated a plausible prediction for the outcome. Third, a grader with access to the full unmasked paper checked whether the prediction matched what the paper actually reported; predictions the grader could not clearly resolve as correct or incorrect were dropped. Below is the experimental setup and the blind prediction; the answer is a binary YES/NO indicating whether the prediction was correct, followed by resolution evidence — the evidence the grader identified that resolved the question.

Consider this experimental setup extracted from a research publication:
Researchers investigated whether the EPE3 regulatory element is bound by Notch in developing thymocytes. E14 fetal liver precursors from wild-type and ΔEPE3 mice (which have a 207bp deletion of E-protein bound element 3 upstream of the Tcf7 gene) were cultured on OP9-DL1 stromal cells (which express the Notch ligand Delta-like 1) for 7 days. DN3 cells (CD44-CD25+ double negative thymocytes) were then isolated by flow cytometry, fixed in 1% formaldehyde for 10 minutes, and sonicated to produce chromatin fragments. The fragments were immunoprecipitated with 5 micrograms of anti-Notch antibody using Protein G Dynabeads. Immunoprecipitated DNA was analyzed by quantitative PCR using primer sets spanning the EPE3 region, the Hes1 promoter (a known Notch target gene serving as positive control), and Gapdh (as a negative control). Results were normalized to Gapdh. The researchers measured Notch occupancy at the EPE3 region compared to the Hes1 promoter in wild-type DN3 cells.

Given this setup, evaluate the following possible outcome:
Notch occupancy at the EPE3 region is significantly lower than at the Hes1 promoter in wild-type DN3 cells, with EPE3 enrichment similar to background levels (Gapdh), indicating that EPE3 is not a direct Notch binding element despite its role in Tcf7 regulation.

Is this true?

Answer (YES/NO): NO